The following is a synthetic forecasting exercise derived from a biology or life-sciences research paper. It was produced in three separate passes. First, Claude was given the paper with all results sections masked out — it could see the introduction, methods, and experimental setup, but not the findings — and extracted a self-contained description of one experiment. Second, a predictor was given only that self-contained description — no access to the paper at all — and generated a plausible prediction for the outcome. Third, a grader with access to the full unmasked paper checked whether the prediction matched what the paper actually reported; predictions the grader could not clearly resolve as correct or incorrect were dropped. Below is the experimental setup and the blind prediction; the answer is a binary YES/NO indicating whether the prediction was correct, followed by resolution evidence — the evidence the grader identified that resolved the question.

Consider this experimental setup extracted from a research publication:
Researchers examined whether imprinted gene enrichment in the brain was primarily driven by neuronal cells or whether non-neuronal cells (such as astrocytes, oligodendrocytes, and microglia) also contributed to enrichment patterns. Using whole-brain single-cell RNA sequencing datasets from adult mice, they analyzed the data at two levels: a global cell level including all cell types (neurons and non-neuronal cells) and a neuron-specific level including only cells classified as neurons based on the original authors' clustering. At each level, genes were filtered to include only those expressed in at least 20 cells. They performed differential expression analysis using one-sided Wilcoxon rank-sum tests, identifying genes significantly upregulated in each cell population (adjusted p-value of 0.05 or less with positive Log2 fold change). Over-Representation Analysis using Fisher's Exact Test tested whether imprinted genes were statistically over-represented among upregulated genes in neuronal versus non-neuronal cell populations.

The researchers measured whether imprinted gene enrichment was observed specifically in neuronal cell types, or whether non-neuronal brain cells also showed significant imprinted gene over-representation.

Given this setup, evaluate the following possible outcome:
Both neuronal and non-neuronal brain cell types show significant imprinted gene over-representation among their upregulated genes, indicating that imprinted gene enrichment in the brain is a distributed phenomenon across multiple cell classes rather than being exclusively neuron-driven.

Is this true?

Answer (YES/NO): NO